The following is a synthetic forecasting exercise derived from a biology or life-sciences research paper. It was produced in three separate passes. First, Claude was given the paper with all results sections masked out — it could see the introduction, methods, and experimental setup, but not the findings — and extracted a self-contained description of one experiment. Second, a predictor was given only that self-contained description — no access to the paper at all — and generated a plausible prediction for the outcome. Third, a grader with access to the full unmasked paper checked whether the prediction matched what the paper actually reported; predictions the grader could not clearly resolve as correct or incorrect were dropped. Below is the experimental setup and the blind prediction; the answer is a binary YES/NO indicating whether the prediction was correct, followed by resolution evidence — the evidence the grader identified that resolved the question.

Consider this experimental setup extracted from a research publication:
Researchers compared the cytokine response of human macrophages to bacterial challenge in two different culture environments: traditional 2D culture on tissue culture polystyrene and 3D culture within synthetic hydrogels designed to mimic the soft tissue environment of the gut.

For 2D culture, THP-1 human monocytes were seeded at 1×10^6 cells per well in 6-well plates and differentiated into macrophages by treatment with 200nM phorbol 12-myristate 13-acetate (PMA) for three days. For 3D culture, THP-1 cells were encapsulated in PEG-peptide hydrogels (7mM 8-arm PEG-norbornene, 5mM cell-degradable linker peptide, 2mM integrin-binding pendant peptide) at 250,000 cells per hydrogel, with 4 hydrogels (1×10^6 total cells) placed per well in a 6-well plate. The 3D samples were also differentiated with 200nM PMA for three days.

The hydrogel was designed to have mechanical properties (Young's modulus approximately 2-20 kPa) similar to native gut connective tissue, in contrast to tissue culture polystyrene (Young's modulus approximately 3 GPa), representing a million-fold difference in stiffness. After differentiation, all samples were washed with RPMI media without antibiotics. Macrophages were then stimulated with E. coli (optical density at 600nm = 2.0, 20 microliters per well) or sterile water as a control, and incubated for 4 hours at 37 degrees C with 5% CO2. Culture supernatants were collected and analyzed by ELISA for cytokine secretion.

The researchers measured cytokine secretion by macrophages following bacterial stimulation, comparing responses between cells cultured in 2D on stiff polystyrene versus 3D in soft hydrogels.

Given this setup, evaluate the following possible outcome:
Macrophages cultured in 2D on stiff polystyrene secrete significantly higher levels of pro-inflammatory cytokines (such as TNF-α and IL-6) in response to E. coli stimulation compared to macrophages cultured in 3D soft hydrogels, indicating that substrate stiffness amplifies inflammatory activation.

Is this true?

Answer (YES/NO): NO